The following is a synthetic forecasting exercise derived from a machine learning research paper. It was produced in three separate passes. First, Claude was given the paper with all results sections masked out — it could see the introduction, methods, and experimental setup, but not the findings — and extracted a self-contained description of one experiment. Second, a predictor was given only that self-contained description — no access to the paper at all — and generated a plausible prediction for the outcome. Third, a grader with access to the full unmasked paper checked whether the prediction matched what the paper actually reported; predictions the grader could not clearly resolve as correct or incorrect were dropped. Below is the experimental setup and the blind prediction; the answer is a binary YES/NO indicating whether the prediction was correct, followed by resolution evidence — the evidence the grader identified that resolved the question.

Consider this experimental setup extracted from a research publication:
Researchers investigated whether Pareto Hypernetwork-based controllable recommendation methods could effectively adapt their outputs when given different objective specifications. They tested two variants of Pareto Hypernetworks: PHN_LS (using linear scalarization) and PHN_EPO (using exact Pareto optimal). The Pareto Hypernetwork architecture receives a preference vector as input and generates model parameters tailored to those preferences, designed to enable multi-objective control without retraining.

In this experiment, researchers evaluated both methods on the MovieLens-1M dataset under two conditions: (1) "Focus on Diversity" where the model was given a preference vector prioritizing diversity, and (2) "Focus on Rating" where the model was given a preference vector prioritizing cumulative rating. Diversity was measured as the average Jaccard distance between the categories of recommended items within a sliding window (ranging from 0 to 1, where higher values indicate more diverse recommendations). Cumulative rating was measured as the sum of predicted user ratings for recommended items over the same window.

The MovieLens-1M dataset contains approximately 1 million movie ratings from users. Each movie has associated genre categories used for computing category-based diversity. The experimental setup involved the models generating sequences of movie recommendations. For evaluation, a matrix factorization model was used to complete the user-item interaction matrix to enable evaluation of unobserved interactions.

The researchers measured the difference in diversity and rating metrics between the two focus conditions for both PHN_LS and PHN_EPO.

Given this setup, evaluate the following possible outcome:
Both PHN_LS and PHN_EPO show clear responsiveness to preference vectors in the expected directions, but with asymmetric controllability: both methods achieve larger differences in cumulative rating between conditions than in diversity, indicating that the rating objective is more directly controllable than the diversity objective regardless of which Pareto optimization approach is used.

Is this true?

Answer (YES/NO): NO